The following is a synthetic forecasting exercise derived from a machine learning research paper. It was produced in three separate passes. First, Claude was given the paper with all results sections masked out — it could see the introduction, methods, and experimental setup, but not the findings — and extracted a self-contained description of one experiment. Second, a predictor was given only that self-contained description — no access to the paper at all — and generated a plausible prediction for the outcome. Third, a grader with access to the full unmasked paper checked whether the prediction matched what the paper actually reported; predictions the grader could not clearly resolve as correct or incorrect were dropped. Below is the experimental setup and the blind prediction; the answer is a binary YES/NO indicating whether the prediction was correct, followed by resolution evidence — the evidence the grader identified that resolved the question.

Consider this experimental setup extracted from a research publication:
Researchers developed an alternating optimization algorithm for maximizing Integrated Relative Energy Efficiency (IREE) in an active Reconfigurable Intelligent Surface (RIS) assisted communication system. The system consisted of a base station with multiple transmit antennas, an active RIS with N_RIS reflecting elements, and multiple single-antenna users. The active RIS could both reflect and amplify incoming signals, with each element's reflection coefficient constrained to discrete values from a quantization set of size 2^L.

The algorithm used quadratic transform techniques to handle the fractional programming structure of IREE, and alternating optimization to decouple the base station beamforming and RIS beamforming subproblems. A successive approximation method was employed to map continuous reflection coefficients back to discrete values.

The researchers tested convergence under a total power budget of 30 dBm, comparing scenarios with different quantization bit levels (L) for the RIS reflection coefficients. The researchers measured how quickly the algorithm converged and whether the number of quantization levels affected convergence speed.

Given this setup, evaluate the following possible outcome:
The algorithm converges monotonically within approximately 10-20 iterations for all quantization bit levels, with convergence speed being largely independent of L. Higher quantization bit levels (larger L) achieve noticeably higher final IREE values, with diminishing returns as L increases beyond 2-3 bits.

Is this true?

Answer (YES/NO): YES